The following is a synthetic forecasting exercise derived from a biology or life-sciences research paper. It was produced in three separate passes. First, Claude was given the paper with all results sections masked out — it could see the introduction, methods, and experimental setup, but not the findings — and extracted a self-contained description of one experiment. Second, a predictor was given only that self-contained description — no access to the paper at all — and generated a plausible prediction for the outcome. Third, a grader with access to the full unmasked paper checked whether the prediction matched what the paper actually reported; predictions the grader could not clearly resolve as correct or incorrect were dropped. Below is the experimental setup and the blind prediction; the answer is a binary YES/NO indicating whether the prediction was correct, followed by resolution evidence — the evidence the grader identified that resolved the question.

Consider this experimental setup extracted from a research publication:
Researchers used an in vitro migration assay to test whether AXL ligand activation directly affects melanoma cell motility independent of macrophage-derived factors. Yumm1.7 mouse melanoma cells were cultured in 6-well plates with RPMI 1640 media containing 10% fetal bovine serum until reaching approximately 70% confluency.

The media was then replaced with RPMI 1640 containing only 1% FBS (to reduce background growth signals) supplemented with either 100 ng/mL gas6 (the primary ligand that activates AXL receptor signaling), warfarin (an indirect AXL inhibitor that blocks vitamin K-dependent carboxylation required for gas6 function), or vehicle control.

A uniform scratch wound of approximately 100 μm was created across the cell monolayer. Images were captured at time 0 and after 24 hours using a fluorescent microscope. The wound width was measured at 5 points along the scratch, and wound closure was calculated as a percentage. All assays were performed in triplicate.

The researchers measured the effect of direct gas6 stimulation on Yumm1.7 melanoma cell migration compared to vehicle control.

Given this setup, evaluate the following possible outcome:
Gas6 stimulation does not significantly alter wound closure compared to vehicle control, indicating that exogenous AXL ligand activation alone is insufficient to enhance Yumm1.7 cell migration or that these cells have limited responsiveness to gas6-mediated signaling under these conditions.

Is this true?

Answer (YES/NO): NO